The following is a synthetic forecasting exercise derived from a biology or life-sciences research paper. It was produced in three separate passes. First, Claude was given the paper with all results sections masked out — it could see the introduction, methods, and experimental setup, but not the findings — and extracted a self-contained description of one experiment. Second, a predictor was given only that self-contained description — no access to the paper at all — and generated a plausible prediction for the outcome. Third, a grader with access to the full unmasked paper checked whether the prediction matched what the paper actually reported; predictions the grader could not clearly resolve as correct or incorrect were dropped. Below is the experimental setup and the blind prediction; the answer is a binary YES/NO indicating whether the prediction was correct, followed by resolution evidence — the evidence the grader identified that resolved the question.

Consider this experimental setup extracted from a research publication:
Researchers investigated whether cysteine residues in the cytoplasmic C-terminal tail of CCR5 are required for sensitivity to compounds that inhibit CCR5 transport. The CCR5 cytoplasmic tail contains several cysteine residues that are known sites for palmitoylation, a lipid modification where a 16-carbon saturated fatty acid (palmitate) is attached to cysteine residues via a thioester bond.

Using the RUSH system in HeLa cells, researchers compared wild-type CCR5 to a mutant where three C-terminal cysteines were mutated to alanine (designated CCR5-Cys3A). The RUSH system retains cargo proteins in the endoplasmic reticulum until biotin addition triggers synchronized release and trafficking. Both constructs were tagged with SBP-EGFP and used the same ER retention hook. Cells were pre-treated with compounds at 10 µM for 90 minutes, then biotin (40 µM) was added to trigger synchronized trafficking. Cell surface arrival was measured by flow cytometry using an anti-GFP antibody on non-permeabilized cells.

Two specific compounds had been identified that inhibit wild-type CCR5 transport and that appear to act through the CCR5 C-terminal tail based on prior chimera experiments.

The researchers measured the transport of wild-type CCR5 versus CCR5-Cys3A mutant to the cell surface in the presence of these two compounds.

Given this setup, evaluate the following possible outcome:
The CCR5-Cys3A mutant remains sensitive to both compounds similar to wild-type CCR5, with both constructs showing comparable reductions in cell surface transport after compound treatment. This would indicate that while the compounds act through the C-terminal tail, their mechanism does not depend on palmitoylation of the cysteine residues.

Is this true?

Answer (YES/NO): NO